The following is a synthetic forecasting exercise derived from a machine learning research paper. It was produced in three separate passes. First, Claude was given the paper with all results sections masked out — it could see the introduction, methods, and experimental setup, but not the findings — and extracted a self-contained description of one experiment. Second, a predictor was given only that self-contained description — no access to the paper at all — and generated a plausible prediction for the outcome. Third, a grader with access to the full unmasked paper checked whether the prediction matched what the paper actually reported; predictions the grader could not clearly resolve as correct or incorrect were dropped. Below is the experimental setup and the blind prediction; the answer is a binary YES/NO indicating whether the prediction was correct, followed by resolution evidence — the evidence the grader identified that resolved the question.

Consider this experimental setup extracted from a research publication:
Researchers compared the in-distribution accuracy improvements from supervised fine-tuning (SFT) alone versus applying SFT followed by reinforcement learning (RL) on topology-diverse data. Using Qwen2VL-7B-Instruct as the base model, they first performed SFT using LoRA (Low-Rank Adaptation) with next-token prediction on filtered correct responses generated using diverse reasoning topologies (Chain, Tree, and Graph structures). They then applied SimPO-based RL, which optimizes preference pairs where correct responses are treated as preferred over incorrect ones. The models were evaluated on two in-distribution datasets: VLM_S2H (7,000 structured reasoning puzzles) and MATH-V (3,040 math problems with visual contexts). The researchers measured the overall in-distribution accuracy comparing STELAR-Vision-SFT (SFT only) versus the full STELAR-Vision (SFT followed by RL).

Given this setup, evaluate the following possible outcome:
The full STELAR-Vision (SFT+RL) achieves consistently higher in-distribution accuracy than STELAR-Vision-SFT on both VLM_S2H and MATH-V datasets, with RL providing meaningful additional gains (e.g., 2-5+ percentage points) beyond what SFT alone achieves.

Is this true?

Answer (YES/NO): NO